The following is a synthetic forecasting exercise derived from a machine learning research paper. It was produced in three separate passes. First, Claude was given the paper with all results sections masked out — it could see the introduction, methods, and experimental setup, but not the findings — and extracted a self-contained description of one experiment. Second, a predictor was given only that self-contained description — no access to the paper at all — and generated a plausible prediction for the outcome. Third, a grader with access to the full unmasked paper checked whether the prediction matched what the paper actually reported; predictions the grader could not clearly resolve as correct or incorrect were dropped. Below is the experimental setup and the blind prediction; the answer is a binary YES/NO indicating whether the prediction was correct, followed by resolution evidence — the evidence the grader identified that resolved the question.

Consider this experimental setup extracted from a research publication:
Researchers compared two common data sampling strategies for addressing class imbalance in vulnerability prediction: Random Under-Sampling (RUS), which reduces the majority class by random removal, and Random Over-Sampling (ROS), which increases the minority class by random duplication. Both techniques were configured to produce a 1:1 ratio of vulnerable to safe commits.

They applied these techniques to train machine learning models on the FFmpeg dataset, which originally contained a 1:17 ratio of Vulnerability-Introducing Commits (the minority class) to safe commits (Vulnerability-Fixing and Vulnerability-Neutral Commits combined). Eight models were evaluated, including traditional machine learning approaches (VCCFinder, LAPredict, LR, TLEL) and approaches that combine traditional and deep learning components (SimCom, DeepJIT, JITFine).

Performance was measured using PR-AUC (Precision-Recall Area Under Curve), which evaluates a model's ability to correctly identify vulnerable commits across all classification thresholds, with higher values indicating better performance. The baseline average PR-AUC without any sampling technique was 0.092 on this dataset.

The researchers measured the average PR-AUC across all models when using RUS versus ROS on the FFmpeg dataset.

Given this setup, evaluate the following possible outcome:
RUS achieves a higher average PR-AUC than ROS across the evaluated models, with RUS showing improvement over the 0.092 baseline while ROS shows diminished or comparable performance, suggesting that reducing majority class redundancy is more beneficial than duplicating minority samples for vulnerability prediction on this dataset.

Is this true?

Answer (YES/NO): YES